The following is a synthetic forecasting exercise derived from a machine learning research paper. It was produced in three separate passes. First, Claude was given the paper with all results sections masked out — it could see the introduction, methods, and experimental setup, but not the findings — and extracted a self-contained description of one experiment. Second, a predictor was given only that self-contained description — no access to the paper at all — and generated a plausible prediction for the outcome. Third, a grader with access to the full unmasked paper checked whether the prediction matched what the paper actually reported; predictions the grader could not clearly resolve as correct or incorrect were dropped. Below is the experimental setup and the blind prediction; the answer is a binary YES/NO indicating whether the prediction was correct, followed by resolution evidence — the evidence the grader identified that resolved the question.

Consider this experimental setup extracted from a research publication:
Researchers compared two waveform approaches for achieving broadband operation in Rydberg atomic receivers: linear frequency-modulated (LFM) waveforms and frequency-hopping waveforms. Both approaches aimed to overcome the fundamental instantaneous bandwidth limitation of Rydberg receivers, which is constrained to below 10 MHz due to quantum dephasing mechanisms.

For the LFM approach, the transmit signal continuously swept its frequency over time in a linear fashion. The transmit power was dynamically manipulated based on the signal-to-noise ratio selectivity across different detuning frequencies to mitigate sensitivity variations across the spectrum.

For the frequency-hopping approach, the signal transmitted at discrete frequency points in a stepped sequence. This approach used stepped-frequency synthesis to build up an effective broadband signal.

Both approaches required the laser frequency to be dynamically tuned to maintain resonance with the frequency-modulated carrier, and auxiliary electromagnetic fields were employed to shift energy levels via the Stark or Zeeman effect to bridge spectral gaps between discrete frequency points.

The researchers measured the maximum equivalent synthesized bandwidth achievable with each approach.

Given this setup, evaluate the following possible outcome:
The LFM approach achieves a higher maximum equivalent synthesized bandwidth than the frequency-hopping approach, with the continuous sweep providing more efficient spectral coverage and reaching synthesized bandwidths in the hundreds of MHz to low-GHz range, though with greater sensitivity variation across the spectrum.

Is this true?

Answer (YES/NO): NO